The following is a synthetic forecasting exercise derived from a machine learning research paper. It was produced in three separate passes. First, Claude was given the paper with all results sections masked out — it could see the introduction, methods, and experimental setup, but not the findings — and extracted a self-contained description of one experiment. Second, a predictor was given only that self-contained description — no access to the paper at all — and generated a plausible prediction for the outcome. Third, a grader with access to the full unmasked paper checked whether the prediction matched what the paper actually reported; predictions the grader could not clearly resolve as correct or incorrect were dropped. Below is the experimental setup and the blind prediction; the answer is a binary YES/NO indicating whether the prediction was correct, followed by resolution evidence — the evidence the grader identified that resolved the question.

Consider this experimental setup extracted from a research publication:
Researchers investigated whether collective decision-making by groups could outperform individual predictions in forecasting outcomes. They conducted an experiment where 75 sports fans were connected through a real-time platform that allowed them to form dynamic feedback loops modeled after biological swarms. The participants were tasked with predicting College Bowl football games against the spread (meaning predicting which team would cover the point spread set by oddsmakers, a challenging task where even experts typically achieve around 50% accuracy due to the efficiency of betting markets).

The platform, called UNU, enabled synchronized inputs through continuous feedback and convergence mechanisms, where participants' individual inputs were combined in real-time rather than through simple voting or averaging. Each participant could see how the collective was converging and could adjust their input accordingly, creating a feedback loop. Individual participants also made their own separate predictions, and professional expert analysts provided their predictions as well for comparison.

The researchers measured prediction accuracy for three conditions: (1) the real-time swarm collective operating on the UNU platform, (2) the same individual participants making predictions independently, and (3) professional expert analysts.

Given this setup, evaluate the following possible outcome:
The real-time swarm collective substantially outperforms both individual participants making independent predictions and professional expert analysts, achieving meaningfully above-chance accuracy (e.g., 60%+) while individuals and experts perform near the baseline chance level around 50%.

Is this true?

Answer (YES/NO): YES